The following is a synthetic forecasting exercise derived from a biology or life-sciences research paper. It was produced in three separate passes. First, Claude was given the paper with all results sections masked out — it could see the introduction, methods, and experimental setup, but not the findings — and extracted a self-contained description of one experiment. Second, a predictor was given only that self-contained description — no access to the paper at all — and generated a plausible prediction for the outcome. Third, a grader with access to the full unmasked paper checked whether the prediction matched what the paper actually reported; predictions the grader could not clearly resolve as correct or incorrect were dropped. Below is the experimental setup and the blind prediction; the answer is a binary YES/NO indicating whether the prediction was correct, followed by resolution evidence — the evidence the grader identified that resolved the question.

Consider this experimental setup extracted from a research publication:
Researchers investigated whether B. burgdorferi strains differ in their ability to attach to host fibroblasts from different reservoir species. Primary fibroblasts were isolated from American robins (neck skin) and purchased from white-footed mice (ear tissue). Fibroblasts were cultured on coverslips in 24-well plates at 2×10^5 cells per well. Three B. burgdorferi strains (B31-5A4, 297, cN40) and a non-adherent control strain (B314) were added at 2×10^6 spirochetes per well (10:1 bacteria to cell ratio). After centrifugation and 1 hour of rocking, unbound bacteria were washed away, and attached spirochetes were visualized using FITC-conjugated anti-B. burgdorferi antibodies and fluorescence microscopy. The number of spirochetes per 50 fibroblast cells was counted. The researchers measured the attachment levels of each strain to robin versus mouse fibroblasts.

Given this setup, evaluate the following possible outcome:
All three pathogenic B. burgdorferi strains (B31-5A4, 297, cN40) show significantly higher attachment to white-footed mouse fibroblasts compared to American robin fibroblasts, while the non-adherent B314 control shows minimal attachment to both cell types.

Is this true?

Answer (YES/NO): NO